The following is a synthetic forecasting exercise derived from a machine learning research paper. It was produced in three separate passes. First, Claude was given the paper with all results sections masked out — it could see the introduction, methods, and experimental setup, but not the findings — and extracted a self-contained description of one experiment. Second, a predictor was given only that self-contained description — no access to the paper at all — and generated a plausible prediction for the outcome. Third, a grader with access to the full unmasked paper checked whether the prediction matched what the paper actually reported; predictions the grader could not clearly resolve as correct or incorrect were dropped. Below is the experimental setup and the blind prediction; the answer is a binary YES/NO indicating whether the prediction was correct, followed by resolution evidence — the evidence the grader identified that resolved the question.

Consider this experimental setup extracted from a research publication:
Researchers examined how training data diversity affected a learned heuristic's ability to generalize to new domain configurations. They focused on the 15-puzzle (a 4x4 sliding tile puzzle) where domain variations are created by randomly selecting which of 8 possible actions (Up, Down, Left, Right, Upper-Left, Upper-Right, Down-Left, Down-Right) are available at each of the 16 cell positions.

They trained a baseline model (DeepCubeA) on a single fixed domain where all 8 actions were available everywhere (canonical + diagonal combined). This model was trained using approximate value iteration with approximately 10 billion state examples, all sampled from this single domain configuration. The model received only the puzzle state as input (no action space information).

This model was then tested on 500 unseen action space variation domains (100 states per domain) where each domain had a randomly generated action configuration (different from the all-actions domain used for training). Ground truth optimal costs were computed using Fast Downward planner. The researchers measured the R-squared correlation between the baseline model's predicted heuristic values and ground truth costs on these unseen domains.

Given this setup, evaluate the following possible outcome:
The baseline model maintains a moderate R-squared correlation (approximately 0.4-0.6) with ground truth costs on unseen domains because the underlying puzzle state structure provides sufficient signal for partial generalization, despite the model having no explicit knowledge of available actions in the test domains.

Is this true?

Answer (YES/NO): YES